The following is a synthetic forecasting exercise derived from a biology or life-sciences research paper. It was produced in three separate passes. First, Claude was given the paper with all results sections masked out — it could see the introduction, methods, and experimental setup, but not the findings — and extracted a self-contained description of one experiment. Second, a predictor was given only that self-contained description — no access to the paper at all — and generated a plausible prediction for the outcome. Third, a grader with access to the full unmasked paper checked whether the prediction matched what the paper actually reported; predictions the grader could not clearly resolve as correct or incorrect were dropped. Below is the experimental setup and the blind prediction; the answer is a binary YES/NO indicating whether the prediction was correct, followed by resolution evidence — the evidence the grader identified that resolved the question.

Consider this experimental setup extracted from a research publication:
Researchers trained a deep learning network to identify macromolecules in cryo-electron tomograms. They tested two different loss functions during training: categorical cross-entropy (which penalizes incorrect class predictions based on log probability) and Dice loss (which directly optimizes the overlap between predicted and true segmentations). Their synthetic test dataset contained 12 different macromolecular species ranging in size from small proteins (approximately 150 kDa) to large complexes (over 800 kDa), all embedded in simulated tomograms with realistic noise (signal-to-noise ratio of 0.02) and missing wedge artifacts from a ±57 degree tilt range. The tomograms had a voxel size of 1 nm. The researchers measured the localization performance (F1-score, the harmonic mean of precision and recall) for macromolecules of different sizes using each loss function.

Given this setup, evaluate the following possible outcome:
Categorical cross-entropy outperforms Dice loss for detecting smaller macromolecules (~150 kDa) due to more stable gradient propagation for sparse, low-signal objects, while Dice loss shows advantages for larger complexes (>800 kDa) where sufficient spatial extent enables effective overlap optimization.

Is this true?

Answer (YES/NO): NO